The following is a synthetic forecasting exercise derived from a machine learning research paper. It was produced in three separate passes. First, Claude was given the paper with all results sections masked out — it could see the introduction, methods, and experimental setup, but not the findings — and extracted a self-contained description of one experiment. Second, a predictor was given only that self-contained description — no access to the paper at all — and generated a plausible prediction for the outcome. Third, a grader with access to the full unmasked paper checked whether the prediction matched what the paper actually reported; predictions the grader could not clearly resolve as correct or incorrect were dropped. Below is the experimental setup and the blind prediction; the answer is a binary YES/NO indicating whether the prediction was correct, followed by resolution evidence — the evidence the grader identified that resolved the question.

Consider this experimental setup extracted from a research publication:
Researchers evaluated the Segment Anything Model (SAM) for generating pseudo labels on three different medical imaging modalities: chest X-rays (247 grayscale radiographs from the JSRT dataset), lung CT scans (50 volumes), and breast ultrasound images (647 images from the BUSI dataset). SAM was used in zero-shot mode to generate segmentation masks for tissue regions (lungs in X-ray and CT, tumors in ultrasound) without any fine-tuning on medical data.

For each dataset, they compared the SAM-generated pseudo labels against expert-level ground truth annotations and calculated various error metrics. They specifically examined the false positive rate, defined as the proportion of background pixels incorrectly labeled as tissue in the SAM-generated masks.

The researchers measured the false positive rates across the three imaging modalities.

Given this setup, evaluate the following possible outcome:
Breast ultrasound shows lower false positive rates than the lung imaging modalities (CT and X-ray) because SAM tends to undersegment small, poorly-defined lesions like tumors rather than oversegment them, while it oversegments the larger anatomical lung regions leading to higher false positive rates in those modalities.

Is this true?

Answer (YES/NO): NO